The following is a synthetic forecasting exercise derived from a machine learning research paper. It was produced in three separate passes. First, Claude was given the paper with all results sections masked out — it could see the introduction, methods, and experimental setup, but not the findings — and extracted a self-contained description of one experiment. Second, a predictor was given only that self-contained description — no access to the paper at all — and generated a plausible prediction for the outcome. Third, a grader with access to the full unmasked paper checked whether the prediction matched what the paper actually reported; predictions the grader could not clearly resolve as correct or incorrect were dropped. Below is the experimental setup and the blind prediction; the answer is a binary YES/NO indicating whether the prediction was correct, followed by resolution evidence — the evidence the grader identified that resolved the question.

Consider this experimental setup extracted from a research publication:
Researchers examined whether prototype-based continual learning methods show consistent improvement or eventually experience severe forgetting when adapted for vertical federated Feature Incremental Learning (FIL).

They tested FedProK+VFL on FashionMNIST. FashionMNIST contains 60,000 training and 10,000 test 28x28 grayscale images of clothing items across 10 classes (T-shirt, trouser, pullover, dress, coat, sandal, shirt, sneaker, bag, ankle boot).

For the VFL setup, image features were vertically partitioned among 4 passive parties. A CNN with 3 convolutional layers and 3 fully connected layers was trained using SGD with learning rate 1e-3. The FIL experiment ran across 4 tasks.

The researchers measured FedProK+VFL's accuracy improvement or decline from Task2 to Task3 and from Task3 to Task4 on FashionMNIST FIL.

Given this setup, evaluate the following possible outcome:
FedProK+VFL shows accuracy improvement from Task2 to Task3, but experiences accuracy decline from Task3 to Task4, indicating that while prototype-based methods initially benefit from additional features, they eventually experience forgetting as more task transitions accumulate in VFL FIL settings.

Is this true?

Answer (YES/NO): NO